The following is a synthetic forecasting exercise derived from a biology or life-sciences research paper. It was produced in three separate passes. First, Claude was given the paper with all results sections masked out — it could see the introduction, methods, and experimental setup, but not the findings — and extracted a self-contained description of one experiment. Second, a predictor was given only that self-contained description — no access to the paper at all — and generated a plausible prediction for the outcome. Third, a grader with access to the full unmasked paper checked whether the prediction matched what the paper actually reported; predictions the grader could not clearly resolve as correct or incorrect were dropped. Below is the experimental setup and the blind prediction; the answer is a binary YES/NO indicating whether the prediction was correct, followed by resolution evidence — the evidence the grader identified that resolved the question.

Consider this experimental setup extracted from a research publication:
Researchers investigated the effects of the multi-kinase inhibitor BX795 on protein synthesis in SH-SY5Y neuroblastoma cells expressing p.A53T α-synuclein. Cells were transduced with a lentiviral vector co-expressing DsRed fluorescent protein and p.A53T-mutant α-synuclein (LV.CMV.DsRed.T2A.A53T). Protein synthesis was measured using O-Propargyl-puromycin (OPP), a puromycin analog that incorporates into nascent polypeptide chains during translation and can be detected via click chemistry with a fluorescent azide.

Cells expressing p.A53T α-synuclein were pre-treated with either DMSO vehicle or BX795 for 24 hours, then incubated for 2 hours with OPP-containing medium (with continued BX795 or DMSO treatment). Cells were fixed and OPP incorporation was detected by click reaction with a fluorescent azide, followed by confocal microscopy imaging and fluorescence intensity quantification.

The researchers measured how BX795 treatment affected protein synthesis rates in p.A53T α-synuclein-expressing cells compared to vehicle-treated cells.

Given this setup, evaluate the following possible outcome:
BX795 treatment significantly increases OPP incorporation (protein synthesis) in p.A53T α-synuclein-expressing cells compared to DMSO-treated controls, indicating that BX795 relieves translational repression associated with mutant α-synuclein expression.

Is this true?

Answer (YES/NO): NO